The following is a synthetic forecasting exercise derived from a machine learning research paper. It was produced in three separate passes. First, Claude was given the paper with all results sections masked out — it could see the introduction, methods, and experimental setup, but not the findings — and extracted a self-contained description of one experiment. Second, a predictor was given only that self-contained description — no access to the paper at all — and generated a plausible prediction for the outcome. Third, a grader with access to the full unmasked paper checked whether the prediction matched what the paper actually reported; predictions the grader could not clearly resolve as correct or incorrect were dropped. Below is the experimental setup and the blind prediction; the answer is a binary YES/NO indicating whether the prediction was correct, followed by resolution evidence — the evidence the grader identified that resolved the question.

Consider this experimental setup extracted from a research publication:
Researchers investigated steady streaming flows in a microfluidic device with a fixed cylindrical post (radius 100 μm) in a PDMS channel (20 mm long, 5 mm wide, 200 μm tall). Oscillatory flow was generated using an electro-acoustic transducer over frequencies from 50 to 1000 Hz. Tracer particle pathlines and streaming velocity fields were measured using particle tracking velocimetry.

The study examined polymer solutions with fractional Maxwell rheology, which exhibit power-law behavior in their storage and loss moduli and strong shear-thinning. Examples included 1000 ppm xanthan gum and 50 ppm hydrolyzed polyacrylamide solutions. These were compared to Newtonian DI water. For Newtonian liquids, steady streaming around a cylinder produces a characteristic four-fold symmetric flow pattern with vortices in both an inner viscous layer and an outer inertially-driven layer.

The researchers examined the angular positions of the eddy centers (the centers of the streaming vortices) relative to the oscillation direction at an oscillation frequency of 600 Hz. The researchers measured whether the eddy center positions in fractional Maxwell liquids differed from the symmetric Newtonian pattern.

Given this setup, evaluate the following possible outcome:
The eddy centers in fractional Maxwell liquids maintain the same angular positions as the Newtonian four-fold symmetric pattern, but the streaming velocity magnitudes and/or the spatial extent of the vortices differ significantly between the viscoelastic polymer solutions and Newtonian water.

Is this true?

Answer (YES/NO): NO